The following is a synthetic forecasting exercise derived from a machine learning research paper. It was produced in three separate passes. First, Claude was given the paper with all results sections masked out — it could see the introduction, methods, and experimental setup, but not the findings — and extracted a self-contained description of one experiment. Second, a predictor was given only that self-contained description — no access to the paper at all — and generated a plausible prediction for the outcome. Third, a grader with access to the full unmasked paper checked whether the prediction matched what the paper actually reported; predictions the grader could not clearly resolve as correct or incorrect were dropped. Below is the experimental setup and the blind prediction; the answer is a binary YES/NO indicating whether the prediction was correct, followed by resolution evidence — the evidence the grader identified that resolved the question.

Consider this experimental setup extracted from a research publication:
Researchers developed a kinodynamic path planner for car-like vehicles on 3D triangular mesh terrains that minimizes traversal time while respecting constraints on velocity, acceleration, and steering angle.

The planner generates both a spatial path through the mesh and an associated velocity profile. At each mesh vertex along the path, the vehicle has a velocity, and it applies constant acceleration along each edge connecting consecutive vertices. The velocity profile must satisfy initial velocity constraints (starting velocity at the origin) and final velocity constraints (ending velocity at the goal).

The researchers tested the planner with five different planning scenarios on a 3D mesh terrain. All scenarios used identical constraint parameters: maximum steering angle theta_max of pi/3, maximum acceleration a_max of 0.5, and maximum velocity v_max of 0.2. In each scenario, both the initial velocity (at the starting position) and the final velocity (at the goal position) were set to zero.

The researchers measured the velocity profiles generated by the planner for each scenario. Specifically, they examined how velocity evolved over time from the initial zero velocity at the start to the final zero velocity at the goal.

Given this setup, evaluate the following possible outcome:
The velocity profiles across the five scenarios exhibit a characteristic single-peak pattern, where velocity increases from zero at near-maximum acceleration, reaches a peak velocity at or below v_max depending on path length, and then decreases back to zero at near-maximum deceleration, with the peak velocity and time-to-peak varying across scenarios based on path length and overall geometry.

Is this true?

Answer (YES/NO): NO